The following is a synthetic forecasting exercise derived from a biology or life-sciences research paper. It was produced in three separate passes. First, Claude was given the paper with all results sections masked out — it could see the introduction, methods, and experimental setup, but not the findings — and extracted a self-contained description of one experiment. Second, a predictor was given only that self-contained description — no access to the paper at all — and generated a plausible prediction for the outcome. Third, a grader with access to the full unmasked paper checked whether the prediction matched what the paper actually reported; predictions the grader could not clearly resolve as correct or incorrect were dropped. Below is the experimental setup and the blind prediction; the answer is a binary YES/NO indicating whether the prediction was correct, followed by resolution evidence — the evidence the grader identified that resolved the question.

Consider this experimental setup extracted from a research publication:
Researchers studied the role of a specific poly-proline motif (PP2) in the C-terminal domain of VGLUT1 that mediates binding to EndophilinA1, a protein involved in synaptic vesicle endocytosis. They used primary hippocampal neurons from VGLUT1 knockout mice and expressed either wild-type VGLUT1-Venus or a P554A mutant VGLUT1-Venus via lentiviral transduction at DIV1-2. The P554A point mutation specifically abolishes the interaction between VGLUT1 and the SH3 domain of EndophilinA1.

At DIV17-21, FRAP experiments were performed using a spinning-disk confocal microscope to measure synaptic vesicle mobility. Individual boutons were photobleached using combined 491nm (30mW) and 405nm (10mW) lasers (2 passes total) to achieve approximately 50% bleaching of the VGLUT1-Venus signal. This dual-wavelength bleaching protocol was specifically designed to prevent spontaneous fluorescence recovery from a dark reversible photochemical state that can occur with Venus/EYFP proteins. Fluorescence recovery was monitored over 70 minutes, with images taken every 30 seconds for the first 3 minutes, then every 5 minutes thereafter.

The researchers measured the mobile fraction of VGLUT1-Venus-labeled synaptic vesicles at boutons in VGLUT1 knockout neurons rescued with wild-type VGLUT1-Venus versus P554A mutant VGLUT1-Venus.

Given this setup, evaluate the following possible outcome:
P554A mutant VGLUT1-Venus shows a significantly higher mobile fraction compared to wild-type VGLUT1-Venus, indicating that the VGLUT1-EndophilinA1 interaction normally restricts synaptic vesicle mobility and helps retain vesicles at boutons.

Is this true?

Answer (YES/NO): YES